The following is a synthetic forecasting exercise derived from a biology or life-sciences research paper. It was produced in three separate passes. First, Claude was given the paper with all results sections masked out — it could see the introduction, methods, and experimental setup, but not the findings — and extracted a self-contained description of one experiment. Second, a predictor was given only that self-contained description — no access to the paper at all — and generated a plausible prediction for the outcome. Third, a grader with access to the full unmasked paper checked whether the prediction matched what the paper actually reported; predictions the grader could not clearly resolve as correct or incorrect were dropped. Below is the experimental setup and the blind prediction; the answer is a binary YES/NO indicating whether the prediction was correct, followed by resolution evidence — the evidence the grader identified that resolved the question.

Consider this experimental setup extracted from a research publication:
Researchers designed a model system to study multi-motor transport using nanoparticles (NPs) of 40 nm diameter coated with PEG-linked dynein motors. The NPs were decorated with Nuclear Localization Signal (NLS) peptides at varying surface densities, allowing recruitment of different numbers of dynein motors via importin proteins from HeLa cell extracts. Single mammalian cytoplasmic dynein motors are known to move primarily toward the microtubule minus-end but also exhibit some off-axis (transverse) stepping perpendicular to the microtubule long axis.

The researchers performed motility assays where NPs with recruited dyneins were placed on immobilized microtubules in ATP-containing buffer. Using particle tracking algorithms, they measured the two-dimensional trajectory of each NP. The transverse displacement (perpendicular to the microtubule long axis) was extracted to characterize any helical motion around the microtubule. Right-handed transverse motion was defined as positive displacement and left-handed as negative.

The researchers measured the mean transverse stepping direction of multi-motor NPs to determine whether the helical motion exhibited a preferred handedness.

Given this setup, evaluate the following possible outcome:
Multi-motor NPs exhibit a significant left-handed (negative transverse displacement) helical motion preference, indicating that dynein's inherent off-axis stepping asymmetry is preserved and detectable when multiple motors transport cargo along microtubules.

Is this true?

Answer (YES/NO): NO